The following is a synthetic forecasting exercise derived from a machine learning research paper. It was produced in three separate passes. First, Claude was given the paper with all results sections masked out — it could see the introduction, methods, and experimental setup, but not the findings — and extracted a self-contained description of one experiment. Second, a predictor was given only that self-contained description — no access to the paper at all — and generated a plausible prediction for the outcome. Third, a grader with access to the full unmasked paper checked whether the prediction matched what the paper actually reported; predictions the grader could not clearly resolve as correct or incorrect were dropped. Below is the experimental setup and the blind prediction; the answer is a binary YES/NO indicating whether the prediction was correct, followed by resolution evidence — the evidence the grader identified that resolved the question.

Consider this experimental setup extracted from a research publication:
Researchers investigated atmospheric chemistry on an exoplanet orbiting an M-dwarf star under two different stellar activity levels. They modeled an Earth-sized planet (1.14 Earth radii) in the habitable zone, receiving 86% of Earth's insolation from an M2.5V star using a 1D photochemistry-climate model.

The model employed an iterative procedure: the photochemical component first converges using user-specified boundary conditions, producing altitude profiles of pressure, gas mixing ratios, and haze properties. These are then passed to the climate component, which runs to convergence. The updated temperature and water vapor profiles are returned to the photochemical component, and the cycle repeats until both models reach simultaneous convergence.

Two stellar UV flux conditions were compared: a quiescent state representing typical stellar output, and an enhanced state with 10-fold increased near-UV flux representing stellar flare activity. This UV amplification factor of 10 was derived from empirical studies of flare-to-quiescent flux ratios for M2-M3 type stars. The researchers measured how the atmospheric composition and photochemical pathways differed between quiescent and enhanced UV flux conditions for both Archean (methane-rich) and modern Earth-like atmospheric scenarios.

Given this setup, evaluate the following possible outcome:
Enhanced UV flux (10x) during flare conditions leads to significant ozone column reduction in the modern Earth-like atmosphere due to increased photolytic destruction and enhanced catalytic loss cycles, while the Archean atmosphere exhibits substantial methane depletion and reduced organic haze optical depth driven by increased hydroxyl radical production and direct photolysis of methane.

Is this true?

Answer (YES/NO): NO